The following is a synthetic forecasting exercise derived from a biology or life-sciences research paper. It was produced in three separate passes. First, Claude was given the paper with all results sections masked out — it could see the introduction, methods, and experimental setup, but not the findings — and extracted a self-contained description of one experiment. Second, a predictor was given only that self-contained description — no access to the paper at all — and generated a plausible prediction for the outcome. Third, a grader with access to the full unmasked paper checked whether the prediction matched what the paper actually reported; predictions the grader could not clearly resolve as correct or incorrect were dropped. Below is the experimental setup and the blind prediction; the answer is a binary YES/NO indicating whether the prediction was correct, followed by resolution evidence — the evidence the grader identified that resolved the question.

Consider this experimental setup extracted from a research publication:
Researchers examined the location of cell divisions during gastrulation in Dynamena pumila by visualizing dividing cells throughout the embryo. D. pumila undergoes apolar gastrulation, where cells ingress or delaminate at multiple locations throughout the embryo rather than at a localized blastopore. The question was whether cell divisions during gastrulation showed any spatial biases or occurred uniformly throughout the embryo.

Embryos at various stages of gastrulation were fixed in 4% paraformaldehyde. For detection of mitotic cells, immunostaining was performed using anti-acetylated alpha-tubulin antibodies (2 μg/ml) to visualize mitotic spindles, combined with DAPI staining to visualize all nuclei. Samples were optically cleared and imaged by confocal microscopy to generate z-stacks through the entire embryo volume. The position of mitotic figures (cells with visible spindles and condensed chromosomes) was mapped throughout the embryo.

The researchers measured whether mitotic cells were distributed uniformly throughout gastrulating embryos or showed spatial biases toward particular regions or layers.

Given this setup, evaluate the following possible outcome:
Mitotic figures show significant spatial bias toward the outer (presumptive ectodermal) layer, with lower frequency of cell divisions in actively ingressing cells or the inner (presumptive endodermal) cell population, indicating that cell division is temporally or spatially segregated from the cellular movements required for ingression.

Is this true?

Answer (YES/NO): YES